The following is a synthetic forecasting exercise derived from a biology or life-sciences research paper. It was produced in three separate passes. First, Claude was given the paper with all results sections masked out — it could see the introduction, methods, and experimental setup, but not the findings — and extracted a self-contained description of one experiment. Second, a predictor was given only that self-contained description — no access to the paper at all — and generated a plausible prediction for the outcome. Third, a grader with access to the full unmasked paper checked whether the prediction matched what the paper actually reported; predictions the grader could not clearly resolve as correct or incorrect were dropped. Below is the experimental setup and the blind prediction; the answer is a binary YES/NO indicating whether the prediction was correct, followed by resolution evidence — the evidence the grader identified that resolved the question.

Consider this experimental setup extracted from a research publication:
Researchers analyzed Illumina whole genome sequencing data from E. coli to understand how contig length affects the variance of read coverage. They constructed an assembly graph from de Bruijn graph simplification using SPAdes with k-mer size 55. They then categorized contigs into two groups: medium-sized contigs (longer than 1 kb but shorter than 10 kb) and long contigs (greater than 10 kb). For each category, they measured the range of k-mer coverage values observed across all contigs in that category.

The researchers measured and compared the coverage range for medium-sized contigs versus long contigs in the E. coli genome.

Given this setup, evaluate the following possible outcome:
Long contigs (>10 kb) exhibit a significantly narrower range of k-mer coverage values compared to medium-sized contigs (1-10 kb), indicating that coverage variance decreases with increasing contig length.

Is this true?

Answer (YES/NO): YES